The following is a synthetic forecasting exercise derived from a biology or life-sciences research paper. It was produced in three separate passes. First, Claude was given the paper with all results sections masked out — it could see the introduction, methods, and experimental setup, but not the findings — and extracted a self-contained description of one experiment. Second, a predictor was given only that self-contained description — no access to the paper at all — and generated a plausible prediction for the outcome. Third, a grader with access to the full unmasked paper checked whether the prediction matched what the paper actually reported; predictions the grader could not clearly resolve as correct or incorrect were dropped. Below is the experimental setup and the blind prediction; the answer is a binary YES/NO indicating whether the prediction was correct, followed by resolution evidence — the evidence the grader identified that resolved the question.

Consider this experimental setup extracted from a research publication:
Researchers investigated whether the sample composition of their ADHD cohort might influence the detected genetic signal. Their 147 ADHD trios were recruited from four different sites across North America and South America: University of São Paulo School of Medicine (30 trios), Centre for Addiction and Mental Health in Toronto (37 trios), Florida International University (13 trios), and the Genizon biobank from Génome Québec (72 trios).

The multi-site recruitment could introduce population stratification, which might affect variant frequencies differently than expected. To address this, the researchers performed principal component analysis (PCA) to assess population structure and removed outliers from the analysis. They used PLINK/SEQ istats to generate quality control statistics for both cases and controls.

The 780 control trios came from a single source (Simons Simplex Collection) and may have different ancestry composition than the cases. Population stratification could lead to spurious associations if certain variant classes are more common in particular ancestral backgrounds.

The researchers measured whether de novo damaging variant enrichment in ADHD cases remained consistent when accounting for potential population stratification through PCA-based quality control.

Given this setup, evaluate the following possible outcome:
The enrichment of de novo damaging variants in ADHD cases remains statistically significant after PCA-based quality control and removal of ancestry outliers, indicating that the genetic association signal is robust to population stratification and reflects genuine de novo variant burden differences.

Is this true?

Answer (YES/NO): YES